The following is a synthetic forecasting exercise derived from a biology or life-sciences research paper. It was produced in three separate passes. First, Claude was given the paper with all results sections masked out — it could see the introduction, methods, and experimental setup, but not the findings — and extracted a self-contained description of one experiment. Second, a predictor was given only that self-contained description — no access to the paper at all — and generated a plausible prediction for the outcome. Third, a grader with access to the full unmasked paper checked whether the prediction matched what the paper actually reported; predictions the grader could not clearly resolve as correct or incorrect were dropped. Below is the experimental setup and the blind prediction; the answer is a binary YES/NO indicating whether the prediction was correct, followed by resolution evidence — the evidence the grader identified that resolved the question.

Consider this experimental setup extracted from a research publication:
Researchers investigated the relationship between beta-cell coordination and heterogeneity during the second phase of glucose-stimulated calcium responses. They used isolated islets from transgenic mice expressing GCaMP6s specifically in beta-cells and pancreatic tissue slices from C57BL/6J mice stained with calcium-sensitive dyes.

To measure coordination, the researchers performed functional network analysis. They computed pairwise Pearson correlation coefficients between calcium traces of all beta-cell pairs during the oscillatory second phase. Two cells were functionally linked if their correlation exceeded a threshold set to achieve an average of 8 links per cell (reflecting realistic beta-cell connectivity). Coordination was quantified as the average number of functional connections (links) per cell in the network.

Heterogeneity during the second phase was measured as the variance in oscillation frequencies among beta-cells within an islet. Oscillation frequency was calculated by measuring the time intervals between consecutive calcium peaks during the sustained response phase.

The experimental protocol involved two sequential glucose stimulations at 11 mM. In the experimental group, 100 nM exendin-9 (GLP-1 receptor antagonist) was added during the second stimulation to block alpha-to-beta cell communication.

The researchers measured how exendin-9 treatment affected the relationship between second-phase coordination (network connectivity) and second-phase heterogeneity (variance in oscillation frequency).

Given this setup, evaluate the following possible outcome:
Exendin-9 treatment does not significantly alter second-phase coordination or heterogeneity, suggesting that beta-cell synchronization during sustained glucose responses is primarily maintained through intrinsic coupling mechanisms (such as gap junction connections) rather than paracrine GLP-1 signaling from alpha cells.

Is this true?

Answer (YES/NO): NO